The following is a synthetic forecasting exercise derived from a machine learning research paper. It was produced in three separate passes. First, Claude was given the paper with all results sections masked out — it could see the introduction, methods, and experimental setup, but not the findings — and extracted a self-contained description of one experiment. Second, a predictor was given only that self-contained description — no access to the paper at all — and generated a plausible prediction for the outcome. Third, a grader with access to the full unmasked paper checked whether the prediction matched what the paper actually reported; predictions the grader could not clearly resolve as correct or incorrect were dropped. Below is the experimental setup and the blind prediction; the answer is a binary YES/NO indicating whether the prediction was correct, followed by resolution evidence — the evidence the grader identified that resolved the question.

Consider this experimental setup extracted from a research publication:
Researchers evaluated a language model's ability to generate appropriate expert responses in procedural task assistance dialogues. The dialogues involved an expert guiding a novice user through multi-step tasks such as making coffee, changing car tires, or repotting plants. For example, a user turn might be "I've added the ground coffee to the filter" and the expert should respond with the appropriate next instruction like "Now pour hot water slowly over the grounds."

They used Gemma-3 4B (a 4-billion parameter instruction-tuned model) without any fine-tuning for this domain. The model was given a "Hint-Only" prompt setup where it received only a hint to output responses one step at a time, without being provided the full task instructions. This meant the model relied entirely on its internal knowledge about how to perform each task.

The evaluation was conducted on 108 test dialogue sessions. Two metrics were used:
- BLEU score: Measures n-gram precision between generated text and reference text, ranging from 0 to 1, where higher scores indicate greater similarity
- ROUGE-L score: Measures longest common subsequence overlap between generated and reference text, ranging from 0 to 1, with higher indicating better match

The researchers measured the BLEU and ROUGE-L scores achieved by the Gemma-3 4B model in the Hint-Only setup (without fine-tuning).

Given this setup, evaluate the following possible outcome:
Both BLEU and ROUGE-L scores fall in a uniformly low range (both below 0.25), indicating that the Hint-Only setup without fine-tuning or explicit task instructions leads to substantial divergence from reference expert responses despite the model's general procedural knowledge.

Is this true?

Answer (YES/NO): NO